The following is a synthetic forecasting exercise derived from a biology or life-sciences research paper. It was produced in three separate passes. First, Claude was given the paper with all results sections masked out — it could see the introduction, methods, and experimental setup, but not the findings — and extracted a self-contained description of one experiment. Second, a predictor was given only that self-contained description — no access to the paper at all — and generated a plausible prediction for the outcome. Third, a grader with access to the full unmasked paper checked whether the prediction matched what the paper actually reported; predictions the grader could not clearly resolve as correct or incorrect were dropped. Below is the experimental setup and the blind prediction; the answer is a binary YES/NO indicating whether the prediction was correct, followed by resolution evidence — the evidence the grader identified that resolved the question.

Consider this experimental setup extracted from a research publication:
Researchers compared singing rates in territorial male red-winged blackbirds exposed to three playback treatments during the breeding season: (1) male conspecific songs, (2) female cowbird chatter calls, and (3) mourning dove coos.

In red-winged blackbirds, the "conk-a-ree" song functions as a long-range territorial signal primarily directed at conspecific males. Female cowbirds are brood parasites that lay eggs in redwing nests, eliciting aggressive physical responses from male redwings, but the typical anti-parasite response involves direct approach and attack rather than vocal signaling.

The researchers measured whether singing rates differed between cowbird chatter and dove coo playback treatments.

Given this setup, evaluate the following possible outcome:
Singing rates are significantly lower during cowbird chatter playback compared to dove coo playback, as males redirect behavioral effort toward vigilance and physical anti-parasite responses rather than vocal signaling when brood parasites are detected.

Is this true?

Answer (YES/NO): NO